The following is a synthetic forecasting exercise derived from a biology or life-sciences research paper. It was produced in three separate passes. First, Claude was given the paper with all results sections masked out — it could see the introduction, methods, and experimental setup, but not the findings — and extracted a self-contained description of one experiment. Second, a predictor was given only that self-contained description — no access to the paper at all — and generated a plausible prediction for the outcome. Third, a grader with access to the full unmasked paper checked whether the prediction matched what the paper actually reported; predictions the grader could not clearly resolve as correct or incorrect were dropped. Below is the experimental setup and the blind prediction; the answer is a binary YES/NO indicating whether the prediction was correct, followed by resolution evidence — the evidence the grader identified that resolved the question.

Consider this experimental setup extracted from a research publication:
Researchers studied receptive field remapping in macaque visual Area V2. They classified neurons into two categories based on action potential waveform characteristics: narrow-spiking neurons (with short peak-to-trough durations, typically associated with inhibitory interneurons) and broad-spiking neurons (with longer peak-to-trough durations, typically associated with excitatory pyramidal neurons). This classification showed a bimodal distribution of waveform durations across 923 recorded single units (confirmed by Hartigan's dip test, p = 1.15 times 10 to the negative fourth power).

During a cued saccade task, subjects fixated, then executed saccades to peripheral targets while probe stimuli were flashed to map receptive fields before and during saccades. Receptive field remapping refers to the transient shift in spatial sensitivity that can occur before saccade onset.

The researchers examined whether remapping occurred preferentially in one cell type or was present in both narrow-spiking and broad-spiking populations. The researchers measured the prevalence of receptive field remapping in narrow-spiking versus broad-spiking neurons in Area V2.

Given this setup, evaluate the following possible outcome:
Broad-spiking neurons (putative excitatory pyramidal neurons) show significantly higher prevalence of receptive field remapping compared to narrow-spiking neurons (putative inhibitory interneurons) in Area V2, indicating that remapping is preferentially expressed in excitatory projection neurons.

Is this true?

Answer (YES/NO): NO